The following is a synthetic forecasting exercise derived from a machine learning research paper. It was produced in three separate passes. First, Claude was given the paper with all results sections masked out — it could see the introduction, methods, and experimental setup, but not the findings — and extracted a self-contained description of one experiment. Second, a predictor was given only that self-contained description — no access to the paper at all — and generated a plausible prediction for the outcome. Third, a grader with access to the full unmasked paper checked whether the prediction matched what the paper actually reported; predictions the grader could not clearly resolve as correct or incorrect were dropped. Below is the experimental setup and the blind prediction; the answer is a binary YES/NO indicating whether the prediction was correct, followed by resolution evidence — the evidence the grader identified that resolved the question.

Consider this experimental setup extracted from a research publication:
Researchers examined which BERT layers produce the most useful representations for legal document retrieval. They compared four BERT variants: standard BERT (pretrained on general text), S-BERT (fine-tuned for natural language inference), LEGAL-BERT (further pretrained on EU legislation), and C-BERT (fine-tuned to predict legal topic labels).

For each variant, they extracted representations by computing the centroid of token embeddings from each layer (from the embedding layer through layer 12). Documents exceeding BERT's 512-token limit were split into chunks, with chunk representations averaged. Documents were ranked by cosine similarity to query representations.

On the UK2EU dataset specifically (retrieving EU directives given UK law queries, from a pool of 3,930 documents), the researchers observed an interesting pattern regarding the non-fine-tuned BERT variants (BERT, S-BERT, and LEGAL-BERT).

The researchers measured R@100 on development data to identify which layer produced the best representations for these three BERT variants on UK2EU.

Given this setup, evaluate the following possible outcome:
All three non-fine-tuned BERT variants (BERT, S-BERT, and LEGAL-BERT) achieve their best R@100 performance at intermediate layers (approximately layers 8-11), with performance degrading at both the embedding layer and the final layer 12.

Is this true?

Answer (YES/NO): NO